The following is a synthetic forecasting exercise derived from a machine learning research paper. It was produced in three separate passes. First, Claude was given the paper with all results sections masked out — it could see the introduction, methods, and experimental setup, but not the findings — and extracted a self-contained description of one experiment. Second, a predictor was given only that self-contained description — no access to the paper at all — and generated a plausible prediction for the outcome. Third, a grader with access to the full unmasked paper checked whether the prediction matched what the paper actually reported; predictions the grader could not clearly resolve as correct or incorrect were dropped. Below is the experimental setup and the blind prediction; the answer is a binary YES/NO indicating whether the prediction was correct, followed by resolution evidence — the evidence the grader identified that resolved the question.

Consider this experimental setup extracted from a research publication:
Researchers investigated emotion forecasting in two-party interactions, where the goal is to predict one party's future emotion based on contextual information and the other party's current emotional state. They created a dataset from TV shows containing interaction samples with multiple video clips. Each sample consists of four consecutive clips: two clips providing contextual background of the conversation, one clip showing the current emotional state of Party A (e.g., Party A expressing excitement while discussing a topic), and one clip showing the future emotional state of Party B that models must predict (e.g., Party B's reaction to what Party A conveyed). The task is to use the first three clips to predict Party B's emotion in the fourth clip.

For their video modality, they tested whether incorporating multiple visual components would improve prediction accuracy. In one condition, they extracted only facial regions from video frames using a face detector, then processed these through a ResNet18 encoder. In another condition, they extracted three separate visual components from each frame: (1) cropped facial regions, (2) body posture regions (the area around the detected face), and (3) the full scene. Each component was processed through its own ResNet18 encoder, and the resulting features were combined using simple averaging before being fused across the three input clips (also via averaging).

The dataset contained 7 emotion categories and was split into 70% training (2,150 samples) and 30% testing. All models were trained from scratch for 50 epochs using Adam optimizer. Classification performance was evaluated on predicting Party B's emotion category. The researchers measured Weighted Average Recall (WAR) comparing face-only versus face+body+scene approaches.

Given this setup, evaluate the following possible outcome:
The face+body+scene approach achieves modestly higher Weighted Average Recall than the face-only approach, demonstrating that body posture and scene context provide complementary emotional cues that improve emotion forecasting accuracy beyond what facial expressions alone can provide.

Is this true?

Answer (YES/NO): YES